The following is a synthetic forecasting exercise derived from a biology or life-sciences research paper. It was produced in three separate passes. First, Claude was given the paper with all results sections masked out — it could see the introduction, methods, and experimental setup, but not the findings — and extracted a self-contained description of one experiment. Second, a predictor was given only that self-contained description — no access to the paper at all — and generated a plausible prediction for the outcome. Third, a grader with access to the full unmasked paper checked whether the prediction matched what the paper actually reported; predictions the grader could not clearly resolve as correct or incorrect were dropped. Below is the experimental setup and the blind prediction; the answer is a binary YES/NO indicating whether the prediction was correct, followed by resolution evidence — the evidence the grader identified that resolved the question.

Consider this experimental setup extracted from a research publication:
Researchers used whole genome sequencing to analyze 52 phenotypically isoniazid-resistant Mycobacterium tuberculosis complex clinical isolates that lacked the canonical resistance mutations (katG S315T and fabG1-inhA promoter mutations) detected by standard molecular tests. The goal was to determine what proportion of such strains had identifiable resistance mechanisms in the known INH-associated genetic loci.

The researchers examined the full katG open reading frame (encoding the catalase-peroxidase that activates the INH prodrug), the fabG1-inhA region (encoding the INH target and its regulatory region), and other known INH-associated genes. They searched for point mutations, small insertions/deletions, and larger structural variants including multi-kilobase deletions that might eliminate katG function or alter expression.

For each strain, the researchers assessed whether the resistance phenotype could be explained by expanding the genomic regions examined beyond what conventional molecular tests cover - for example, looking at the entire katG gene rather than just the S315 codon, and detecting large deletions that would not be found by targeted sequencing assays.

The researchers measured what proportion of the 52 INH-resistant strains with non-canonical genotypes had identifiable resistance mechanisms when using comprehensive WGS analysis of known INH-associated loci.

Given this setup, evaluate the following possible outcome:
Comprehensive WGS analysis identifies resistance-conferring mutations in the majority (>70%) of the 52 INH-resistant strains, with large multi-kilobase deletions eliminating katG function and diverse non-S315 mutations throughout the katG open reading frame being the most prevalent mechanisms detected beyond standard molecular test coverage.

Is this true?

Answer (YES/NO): NO